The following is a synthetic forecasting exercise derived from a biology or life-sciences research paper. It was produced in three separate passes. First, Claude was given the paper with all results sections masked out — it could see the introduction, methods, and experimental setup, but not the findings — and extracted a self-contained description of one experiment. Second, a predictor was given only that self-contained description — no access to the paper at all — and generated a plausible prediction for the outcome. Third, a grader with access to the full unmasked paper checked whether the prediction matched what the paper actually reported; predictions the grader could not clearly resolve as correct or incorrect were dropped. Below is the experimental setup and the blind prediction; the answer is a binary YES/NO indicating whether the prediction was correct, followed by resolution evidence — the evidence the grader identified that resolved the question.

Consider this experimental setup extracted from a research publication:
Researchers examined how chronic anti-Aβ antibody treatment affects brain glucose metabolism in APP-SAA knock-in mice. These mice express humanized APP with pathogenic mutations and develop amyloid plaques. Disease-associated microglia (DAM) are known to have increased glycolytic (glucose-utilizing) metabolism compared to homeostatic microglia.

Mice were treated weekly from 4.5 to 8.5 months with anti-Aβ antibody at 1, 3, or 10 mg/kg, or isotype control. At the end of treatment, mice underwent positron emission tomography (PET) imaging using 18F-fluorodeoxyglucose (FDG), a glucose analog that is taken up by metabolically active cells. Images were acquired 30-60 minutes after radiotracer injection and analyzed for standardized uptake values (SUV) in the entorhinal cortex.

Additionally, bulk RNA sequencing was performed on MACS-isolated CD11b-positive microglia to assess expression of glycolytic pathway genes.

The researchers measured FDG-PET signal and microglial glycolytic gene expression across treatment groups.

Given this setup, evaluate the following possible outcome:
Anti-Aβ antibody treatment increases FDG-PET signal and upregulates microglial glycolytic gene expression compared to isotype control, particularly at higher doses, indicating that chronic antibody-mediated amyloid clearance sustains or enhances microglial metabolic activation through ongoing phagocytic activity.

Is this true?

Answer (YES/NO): NO